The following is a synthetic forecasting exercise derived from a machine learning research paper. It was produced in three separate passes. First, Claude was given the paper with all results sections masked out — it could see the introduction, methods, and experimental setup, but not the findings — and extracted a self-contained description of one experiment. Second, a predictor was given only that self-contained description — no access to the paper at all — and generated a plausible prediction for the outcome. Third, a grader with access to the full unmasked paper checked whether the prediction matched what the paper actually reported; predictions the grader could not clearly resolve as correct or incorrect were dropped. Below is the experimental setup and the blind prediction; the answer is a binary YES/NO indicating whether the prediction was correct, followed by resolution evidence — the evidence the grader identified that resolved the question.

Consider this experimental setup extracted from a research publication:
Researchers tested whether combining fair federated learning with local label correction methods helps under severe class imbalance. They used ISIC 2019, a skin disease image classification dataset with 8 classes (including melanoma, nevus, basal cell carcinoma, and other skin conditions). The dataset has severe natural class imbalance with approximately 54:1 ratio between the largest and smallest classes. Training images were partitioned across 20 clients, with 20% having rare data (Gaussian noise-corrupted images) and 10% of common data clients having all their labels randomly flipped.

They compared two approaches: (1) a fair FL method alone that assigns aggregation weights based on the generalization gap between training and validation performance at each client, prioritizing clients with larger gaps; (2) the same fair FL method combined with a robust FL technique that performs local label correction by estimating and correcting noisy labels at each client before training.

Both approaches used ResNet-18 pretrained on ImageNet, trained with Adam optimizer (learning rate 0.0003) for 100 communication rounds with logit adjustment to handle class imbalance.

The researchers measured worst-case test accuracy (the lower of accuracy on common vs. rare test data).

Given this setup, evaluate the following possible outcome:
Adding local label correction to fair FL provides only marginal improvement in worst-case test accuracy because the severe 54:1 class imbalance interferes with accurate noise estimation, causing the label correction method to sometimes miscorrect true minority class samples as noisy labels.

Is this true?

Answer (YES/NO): NO